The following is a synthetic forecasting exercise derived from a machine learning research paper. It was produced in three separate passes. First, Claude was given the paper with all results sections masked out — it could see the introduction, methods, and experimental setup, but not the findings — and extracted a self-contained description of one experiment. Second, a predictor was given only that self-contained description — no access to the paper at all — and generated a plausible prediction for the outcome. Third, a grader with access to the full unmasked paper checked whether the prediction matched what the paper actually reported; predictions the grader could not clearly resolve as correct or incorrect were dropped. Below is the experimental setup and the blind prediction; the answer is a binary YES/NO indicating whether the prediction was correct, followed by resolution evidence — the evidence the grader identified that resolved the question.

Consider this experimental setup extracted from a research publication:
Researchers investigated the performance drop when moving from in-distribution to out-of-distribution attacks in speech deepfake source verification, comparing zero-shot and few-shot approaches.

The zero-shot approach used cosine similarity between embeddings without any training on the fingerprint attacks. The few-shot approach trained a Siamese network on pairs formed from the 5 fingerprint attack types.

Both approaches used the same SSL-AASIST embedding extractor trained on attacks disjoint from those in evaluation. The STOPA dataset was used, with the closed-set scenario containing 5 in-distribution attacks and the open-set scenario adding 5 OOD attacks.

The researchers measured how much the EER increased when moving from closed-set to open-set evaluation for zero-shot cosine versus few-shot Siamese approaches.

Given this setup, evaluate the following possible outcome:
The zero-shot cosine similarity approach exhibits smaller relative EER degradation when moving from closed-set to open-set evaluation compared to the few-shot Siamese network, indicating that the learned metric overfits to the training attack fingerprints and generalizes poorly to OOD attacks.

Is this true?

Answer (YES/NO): YES